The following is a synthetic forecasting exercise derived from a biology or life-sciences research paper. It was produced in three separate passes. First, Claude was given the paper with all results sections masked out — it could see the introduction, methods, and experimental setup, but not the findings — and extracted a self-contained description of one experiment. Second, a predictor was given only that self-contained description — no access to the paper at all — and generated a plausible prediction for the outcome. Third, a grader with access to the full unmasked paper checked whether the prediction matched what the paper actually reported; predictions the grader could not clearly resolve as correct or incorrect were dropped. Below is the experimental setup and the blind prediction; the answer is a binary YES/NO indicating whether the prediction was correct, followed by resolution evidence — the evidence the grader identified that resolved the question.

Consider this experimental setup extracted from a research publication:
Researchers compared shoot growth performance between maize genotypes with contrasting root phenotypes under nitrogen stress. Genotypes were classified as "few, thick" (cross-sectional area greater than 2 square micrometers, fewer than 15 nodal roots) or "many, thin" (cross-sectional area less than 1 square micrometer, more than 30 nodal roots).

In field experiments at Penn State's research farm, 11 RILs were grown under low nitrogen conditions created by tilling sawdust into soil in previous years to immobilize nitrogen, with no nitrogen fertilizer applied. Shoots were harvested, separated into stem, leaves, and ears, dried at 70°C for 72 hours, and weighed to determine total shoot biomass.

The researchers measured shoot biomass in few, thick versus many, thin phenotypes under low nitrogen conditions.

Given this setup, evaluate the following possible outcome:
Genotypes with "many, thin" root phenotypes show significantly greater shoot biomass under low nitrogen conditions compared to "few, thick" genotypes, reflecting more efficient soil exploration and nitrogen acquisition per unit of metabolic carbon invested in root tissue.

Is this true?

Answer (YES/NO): NO